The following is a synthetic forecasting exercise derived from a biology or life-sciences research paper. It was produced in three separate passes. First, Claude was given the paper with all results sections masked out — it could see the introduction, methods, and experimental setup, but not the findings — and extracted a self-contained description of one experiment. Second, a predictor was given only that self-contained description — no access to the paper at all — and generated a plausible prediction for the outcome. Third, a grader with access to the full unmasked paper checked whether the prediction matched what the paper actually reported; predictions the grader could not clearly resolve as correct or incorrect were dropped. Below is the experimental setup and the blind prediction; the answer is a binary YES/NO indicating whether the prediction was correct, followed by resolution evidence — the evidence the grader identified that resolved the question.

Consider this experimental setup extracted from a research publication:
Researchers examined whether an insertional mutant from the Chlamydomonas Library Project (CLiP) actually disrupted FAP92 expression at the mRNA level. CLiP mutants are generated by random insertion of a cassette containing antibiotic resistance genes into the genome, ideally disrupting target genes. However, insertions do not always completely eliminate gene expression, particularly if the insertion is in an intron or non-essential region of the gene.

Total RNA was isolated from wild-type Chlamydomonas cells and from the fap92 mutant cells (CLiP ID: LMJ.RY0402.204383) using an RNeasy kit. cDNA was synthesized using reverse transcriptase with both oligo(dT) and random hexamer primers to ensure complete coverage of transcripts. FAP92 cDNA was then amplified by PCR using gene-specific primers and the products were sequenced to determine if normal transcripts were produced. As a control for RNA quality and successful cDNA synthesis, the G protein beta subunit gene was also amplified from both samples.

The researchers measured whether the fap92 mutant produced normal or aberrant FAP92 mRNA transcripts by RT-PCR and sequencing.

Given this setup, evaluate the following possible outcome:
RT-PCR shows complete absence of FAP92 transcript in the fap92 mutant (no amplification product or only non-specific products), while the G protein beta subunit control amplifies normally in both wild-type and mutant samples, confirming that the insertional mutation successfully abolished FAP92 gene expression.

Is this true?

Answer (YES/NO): NO